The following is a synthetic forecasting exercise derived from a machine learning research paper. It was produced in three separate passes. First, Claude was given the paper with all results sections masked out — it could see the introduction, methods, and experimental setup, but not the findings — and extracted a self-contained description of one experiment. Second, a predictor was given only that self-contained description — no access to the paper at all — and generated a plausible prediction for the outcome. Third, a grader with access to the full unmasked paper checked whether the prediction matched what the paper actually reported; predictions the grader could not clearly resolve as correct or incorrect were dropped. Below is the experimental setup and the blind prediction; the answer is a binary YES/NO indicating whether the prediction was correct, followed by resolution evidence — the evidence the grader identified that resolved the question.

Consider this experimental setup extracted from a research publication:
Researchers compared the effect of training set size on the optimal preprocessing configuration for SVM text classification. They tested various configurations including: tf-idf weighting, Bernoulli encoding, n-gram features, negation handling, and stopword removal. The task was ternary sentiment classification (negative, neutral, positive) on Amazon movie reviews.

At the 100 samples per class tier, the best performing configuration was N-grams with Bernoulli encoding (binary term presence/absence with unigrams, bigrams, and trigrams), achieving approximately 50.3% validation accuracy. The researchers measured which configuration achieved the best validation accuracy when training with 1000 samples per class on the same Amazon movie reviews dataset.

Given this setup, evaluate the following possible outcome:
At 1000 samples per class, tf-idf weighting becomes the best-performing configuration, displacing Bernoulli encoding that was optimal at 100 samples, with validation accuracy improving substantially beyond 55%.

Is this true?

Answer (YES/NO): YES